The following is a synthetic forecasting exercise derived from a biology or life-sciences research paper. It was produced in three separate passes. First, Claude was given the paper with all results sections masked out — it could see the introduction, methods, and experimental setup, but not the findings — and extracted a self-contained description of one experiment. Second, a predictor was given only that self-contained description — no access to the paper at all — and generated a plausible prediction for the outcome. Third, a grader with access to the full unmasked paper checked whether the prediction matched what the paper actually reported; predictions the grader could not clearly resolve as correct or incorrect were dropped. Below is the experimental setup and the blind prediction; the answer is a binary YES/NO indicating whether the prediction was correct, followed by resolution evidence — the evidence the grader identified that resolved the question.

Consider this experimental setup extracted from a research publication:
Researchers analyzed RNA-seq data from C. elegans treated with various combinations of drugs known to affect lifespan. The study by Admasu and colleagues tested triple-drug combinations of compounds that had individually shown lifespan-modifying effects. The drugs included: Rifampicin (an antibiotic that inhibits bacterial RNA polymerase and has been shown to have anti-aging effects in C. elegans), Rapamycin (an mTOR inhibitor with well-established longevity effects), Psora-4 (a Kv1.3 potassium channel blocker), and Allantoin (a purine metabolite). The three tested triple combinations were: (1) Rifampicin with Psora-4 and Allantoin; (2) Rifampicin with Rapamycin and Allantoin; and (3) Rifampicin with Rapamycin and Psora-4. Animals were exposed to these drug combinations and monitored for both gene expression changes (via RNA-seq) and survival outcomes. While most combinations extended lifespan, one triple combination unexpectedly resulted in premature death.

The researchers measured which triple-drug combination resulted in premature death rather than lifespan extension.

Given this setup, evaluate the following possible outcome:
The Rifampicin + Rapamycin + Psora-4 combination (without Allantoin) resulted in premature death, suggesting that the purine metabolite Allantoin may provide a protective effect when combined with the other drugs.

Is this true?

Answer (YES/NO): YES